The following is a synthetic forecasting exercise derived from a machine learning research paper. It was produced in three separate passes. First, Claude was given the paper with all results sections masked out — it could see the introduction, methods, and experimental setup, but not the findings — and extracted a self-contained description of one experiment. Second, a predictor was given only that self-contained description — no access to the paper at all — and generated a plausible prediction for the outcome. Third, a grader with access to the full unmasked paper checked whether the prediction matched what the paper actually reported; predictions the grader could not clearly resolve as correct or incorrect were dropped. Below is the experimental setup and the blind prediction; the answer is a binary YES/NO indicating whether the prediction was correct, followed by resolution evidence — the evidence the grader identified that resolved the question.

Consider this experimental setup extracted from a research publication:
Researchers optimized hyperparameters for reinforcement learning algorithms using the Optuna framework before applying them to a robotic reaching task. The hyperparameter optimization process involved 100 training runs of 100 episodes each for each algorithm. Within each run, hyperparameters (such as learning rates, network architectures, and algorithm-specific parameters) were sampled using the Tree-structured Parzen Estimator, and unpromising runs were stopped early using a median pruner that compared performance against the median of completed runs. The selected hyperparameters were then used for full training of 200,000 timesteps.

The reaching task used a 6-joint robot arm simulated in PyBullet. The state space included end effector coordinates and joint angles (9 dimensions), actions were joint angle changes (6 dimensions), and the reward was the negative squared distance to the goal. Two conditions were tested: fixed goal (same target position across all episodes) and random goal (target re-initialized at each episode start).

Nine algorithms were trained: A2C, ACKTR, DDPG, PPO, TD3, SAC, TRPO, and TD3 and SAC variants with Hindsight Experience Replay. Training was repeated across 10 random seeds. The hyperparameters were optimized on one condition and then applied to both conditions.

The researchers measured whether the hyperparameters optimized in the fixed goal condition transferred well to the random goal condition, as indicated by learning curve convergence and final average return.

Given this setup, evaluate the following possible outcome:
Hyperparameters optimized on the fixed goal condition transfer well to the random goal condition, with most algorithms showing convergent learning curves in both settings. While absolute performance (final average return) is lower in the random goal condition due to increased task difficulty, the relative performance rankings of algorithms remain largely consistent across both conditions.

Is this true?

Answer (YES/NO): NO